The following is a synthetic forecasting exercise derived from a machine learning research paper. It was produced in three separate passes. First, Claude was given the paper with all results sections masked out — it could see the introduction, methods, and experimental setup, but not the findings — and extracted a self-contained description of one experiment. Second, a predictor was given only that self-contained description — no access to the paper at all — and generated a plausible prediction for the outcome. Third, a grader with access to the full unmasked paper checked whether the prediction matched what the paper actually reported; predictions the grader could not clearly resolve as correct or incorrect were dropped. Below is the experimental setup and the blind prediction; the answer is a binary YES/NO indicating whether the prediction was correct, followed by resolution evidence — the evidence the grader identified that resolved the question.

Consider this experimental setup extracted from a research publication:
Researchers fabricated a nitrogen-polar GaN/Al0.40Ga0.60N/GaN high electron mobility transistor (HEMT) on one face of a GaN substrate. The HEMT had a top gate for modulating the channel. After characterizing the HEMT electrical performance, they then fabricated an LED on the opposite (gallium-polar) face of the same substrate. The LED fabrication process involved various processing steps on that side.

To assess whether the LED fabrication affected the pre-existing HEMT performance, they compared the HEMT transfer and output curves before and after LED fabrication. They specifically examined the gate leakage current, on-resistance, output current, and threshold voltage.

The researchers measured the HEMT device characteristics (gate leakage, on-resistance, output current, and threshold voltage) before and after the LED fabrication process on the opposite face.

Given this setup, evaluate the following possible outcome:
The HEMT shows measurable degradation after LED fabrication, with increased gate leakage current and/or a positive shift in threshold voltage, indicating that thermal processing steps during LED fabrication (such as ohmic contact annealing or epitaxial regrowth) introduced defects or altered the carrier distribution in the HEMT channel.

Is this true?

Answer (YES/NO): NO